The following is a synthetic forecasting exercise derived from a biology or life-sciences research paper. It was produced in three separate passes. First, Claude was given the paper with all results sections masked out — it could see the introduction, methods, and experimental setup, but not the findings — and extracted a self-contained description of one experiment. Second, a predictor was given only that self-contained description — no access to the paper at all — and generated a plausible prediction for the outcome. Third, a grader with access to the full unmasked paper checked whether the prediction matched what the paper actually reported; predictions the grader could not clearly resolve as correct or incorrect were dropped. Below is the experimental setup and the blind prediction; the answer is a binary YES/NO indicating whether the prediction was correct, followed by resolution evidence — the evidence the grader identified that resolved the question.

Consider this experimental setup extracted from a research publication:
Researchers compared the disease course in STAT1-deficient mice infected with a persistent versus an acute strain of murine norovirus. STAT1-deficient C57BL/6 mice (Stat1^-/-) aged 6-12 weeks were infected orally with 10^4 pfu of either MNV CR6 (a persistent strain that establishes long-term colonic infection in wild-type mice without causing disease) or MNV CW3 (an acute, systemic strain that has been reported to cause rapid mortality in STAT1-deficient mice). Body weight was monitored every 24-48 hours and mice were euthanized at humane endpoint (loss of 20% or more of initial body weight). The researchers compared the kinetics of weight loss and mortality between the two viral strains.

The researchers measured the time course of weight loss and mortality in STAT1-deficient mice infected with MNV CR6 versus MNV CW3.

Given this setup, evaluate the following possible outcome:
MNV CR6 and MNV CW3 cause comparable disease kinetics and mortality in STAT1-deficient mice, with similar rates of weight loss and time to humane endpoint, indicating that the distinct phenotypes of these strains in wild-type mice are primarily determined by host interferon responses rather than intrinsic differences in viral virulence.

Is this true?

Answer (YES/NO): NO